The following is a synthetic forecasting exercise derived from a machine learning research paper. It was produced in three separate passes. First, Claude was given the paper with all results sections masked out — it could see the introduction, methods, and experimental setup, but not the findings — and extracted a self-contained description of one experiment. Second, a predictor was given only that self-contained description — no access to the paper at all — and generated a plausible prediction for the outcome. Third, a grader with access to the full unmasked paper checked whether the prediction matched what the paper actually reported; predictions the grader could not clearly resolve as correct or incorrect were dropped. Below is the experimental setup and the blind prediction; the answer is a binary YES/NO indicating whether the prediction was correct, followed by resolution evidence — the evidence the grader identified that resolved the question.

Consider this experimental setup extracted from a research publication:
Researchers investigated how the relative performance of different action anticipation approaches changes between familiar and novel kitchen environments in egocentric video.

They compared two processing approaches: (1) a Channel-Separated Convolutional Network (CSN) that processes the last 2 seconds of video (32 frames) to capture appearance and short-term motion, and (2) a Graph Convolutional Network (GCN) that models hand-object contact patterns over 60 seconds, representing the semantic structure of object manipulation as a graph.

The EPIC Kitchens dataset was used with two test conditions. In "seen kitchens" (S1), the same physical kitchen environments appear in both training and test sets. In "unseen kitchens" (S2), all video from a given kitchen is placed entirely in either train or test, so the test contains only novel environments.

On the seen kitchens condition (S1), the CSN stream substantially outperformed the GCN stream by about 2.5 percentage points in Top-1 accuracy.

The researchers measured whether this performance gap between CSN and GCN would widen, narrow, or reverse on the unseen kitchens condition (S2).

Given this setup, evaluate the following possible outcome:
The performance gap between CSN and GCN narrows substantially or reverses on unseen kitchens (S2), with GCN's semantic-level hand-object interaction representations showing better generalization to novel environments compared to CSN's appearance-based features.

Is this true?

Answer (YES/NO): YES